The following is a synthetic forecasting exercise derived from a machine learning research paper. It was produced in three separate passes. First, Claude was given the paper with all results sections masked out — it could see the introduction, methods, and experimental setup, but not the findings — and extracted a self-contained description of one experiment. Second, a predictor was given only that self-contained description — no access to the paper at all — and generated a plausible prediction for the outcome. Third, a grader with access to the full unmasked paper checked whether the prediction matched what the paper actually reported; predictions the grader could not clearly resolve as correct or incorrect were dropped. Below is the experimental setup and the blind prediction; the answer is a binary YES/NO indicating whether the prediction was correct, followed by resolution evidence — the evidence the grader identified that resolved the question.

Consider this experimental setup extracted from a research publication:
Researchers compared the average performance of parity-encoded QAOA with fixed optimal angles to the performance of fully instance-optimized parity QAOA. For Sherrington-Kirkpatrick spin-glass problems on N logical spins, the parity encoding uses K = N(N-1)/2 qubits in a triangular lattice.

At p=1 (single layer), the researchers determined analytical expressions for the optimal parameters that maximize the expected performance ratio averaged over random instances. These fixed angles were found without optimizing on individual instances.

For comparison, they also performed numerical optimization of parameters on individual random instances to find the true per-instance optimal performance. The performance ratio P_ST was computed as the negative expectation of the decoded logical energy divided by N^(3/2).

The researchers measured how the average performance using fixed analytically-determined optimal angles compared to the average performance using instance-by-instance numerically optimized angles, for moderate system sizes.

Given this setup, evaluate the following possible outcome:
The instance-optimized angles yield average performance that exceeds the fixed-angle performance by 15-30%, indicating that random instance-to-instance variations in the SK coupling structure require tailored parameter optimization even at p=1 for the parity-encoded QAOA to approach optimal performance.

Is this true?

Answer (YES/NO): NO